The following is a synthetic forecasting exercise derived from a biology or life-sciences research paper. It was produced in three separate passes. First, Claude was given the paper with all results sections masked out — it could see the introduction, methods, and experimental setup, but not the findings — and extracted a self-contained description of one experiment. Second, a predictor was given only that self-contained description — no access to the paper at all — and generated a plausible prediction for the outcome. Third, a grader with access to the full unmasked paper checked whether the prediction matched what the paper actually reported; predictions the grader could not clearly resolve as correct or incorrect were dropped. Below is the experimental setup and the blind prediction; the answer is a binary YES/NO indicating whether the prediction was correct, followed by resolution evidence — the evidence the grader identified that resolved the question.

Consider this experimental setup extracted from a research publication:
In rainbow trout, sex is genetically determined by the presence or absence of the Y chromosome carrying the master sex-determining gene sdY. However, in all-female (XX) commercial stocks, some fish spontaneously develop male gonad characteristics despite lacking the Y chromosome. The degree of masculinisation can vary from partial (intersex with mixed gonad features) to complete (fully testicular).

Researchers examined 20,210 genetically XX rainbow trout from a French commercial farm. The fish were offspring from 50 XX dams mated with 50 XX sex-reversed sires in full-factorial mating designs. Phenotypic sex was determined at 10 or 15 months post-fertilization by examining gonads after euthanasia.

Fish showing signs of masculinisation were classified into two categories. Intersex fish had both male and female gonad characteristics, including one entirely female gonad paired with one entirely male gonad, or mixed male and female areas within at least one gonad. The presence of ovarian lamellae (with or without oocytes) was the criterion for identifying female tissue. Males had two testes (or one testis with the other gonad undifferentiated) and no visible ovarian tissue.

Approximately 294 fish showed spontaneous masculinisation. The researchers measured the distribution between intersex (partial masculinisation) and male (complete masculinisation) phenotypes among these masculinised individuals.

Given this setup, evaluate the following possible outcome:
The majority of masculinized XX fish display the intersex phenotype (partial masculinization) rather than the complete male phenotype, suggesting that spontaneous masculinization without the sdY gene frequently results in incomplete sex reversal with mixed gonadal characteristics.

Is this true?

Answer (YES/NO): NO